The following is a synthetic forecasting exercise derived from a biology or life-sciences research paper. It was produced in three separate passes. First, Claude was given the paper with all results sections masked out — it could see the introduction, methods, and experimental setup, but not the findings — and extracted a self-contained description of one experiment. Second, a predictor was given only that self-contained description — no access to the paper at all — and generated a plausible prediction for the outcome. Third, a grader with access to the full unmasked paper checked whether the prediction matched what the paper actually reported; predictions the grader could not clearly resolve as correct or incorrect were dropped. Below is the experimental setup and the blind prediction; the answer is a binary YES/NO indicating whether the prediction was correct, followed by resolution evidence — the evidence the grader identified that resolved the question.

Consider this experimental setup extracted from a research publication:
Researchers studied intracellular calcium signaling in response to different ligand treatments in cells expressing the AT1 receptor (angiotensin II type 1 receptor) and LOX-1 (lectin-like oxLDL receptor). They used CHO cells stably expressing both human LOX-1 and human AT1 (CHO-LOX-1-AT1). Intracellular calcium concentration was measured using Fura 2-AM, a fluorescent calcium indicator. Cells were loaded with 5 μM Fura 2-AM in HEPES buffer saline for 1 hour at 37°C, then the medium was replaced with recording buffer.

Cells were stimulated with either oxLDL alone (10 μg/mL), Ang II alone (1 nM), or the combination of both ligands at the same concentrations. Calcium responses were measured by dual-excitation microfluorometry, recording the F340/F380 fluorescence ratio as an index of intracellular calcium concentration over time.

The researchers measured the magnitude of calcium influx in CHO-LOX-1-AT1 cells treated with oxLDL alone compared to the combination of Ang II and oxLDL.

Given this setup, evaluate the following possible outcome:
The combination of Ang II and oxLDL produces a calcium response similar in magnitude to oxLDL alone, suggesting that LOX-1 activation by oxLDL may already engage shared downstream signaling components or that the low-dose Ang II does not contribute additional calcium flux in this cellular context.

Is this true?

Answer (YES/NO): NO